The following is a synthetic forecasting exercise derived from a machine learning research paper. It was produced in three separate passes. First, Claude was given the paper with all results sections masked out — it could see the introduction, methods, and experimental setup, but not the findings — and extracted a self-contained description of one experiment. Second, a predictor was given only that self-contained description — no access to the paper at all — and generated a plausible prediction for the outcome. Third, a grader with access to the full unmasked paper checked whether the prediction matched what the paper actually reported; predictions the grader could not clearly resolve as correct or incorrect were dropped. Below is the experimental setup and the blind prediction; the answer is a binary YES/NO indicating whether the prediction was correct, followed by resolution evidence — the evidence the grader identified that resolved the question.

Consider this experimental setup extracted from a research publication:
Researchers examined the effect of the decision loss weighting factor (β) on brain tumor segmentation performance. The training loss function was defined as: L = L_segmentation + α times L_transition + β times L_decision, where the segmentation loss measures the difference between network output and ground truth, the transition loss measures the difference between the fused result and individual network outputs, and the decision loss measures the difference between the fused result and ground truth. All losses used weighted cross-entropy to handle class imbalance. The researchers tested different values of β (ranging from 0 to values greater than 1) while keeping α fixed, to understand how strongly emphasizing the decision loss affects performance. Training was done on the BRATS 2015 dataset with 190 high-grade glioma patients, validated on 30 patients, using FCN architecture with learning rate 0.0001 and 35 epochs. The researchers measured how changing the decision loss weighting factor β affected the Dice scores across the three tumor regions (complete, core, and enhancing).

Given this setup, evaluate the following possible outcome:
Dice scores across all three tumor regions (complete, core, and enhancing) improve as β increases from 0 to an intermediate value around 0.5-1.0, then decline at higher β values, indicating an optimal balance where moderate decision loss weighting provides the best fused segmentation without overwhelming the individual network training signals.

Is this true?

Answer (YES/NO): NO